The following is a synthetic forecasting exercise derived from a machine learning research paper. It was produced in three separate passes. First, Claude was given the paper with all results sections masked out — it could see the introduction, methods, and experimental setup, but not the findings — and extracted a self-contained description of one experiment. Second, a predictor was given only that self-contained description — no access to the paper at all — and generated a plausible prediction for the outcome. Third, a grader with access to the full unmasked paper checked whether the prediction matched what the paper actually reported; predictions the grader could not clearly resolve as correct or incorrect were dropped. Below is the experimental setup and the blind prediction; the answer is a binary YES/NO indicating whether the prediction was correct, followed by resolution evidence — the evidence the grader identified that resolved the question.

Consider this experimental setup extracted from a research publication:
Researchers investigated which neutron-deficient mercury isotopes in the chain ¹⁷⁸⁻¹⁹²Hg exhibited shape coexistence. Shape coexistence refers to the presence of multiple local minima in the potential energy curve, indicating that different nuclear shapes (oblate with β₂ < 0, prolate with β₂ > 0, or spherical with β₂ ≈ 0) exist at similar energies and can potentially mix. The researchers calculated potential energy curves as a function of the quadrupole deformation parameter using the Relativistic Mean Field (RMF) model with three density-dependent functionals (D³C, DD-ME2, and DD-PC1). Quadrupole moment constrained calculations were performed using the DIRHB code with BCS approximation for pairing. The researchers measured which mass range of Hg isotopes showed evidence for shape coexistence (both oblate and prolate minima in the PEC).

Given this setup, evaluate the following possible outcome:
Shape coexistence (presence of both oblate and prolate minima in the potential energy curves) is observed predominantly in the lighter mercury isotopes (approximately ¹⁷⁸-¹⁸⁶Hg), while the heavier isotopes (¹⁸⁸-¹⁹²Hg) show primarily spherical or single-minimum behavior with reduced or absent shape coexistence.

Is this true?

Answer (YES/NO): NO